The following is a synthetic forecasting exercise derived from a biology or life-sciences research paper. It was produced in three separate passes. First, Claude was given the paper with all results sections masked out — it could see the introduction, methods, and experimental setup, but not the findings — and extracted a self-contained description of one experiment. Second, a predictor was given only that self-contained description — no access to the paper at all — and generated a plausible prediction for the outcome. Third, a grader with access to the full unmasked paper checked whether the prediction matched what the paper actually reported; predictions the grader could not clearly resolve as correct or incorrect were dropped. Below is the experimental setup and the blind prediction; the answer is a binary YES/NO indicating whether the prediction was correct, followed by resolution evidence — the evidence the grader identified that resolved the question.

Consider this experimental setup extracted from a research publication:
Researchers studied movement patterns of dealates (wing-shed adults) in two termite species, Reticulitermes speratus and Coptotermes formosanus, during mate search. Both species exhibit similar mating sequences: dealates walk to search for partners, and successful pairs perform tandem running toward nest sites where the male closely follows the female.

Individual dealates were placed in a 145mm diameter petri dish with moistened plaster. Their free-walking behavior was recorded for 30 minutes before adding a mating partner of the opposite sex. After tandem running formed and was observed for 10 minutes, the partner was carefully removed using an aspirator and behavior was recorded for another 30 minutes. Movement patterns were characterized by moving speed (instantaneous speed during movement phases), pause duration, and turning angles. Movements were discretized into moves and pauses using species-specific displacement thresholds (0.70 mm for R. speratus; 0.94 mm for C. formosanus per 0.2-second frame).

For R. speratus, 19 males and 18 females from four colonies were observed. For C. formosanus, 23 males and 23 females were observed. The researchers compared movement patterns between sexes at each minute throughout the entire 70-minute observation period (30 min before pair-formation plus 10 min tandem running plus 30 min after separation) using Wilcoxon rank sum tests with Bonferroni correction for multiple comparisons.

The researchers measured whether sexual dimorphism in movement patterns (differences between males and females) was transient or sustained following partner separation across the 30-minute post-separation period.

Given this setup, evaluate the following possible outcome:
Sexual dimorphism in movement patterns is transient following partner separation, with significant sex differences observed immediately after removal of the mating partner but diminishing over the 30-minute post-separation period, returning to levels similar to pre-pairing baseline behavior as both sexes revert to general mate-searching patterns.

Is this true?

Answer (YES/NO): YES